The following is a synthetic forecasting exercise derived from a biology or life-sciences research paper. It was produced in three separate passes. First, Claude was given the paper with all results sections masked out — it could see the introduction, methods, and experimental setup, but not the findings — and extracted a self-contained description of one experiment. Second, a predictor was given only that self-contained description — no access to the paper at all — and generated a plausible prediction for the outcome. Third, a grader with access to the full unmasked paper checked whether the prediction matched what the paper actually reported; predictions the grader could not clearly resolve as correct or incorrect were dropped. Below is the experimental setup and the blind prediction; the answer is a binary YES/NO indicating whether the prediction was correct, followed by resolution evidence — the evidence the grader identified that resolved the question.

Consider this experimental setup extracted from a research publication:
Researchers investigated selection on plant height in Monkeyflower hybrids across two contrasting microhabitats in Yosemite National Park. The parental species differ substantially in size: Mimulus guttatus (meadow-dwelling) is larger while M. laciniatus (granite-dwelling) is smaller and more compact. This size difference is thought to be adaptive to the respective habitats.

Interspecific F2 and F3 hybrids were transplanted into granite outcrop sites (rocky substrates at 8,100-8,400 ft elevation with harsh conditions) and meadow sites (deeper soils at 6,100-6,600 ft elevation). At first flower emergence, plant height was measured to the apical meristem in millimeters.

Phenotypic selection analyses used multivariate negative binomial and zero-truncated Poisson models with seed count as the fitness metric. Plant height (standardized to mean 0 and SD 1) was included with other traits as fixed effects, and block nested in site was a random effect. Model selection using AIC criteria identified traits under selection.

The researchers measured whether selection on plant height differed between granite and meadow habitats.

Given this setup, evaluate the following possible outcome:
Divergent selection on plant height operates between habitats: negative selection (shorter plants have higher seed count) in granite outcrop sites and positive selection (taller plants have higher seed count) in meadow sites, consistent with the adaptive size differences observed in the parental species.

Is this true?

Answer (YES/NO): NO